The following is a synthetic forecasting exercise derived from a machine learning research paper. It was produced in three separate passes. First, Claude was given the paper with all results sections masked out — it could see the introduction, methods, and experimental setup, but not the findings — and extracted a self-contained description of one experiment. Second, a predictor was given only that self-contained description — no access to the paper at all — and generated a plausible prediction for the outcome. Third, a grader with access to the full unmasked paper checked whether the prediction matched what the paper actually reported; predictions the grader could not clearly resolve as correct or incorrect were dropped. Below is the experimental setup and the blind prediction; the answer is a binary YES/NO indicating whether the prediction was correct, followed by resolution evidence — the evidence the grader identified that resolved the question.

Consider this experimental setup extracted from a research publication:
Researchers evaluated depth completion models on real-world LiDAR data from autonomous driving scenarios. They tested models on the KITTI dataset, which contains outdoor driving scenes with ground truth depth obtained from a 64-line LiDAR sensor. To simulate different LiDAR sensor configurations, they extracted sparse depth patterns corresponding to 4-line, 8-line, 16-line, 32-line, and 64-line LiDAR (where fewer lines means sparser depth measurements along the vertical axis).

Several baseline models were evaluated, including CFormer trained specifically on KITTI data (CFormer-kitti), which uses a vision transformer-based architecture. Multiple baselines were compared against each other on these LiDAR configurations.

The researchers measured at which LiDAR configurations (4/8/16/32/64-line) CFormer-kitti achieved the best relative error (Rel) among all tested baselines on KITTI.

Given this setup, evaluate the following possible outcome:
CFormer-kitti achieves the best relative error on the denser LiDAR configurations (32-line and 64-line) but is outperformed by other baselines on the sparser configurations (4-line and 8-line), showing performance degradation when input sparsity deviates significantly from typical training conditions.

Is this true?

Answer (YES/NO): YES